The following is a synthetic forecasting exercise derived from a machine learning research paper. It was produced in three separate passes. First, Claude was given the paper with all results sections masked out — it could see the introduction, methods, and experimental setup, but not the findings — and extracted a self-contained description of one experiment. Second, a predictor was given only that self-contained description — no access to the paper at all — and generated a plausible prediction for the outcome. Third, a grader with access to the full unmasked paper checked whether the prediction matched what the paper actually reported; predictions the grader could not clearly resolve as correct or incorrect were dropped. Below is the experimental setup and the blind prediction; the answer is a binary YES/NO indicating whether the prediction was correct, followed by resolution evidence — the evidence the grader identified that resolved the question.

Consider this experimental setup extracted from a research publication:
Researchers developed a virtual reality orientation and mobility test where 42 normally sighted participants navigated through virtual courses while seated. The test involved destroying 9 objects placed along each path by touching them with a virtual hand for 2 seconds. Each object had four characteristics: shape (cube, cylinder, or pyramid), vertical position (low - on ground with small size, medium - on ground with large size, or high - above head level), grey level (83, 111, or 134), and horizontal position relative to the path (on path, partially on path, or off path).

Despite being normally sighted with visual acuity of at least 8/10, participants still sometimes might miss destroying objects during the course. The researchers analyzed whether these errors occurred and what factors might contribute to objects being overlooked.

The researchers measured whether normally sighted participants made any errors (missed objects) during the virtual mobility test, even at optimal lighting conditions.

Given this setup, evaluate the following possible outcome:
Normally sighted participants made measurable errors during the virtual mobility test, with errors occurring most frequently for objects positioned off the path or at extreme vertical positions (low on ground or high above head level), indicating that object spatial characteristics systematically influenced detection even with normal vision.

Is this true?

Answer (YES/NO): YES